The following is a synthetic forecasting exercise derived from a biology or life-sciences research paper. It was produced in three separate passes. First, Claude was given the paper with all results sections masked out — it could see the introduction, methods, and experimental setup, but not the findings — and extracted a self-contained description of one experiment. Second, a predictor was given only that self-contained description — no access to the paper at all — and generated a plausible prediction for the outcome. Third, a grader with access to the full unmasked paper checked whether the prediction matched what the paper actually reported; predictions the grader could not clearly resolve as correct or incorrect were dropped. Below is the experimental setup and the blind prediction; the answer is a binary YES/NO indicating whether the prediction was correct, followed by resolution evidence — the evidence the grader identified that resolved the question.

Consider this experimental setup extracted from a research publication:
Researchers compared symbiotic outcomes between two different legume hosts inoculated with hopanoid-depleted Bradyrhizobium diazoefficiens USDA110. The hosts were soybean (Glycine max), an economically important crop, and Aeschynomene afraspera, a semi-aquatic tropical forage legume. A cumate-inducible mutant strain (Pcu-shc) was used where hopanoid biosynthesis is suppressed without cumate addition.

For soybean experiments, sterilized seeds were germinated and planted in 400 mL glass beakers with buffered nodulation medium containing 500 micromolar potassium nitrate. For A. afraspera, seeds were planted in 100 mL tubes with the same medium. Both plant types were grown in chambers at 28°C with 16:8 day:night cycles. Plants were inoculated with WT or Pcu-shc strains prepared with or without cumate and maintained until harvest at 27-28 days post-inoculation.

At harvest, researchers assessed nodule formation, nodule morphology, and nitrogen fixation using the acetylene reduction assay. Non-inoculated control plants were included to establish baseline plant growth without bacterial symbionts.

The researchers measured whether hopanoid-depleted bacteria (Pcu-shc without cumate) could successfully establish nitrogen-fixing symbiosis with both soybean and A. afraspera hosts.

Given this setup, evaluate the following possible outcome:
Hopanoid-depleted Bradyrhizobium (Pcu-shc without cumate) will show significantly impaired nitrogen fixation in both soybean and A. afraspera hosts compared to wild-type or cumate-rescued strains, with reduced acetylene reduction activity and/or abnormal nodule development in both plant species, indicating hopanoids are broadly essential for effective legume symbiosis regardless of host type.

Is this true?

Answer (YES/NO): YES